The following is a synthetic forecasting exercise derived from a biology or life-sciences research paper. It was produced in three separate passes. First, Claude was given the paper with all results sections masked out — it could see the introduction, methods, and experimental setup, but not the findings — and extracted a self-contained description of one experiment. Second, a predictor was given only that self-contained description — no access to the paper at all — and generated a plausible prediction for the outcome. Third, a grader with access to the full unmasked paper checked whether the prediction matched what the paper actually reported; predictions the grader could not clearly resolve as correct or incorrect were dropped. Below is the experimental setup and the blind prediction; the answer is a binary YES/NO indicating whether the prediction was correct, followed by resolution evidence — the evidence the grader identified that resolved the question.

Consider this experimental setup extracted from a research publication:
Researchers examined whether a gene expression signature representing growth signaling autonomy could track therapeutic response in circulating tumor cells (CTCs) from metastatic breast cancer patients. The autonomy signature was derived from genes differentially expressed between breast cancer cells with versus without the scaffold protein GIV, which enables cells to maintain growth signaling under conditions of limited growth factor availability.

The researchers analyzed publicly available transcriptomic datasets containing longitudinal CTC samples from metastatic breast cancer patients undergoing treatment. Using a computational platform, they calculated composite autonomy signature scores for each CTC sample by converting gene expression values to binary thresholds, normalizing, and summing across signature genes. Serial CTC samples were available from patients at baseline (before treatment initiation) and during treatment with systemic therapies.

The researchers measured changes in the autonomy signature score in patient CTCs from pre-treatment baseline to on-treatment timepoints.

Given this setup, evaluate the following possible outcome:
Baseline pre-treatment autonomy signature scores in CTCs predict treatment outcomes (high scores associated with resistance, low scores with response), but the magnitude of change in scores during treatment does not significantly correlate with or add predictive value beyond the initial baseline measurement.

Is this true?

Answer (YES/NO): NO